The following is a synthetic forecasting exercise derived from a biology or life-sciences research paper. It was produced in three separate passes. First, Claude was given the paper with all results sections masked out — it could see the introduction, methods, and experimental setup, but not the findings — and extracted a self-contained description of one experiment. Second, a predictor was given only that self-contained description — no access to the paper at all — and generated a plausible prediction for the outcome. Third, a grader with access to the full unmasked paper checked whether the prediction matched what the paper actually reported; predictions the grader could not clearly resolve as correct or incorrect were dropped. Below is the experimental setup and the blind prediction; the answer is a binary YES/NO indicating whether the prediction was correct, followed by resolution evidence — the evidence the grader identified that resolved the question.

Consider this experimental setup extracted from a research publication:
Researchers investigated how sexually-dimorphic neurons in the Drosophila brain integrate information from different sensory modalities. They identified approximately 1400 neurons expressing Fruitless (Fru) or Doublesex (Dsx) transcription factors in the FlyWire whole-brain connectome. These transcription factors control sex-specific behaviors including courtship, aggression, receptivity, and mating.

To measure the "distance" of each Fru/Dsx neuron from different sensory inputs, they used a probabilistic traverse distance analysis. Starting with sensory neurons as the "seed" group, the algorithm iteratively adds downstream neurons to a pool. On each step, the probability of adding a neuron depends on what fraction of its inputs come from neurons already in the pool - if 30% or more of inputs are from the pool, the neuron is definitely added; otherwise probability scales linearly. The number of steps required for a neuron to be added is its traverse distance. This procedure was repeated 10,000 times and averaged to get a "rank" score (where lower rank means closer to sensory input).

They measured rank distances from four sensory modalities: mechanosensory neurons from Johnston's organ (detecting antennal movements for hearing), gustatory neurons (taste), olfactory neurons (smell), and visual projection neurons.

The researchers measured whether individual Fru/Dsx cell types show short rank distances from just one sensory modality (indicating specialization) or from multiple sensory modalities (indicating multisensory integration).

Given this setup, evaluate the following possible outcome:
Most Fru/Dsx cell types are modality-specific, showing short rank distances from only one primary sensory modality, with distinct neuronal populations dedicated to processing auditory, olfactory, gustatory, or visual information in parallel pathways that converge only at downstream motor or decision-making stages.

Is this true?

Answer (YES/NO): NO